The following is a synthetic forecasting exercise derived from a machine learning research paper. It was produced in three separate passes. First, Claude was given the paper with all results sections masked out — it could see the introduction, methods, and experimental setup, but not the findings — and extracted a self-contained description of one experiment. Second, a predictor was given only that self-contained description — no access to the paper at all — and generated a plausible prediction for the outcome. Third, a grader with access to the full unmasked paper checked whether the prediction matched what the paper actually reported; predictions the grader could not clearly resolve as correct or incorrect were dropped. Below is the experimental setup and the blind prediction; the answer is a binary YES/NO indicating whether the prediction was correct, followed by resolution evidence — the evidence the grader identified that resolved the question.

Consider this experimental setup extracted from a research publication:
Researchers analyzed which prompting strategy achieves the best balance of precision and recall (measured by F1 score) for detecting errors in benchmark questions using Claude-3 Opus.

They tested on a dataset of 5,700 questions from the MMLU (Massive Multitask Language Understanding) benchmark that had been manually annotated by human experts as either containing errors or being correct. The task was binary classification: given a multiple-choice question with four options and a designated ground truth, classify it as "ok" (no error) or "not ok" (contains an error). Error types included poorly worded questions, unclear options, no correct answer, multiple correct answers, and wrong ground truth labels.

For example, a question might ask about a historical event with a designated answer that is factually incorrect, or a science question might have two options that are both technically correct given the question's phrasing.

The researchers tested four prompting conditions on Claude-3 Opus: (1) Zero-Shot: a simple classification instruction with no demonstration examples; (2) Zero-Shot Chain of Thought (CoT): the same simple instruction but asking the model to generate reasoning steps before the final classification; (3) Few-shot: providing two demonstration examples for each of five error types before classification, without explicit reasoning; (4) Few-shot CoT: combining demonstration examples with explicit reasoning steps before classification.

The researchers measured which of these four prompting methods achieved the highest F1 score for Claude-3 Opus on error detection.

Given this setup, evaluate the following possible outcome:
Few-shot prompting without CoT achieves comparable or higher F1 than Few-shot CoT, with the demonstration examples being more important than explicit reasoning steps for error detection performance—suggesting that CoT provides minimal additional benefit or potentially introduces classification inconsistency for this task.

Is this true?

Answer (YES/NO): NO